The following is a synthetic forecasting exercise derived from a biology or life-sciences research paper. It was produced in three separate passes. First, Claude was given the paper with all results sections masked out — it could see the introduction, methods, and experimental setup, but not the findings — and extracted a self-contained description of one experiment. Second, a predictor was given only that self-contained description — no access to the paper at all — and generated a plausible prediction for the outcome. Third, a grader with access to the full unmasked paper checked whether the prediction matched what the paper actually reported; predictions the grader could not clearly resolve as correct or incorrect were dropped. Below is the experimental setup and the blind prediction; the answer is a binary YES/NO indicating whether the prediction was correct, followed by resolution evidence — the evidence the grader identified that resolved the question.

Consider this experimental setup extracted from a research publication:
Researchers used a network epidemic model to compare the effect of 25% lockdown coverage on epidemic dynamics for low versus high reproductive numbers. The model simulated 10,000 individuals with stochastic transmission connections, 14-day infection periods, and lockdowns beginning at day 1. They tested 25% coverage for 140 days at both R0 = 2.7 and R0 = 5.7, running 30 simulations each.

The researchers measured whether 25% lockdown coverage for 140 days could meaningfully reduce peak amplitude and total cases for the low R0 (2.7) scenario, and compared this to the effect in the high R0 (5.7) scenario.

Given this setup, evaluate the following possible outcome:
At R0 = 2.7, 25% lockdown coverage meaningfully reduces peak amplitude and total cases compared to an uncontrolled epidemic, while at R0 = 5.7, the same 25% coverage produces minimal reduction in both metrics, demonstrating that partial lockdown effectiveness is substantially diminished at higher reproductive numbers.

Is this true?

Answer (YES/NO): YES